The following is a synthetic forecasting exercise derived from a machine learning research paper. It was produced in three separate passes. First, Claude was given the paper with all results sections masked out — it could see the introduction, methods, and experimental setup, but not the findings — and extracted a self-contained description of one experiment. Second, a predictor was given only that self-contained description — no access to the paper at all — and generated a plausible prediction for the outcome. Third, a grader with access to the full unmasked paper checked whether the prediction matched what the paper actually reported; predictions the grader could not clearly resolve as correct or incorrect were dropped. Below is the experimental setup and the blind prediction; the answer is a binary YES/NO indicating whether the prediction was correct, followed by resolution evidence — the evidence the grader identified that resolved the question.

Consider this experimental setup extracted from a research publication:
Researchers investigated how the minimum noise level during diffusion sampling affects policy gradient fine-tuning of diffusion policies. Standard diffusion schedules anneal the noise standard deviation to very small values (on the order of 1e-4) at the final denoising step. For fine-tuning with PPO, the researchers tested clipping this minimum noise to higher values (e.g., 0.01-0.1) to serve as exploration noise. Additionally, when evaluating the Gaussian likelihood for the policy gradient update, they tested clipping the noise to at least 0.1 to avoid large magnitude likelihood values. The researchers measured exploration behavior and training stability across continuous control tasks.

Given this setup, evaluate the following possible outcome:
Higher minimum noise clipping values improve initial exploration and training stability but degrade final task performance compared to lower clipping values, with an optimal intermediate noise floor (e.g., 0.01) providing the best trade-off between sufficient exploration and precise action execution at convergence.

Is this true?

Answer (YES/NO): NO